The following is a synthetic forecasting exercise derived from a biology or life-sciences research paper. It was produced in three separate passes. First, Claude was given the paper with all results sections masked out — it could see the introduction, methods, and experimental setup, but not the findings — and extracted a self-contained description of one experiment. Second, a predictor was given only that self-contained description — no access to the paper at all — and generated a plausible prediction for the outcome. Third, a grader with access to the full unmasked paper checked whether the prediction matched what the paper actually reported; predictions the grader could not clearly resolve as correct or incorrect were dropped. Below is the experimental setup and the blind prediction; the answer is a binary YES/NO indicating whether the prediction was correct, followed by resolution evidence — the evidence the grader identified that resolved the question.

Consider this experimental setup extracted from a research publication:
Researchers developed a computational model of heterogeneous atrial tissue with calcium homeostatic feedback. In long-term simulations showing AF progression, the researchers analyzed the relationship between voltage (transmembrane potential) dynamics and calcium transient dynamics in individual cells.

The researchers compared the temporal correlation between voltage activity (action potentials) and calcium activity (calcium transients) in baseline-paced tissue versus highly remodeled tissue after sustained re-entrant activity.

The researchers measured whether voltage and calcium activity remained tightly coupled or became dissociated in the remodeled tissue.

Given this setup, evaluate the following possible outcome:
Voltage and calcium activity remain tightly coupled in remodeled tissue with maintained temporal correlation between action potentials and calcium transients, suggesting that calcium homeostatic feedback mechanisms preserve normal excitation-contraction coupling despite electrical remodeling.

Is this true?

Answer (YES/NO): NO